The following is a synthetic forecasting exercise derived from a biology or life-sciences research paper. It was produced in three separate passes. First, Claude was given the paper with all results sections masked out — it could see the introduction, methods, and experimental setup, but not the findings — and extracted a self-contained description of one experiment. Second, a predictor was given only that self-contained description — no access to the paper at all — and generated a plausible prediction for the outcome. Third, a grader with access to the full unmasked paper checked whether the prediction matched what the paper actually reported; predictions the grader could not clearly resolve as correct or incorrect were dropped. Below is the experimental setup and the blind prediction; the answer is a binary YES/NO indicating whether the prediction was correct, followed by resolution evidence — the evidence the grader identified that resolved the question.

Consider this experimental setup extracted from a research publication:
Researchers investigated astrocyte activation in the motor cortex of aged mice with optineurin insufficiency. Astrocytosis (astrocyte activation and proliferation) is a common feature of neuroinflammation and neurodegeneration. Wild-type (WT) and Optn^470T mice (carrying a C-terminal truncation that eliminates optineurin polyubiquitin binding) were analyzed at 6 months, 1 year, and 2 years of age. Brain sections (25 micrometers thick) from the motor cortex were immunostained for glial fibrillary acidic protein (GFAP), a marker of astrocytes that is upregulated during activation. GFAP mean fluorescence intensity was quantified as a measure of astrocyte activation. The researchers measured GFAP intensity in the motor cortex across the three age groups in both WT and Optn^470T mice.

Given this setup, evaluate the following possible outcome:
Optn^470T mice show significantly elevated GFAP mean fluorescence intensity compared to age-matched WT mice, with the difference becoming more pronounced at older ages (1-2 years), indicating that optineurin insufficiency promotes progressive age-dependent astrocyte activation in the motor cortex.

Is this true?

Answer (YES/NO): NO